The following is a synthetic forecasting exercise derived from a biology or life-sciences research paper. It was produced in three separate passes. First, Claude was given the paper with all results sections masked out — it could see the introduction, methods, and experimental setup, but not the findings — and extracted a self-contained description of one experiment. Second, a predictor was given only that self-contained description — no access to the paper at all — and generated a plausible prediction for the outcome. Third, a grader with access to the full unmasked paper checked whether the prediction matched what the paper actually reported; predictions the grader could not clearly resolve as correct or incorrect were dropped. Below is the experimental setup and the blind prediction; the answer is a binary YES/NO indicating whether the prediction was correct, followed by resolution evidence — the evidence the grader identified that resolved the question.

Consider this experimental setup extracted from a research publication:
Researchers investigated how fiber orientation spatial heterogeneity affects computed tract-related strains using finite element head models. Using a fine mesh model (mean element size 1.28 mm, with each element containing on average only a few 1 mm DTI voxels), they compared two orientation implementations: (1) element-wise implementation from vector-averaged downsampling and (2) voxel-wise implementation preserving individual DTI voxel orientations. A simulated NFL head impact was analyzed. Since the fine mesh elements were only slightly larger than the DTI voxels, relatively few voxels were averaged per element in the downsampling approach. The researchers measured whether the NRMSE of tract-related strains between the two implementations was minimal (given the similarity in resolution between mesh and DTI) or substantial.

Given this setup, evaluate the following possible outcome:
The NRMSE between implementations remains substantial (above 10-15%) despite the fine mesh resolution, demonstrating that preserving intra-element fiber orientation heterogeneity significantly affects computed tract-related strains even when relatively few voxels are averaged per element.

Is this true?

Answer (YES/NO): NO